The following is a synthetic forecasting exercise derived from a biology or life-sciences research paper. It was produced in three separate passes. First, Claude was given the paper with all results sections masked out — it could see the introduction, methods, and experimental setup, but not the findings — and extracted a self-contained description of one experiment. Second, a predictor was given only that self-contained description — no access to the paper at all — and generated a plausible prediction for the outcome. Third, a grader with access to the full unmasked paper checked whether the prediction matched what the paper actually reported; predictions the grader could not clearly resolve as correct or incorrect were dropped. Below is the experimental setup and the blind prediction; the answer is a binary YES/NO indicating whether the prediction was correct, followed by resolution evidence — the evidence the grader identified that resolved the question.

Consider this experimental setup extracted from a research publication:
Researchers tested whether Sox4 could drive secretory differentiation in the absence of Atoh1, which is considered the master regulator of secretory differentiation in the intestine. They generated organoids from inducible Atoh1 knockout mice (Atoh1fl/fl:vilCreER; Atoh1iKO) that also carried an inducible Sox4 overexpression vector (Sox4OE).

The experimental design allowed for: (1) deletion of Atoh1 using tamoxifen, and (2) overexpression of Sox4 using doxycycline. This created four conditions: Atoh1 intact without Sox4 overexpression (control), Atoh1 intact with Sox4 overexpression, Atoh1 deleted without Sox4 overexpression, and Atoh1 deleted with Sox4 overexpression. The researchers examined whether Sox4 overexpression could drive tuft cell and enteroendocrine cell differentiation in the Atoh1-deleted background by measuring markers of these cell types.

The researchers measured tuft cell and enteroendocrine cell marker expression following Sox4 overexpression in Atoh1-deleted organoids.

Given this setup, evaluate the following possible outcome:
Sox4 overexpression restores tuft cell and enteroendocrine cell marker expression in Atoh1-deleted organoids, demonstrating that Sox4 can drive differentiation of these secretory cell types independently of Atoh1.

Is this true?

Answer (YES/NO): YES